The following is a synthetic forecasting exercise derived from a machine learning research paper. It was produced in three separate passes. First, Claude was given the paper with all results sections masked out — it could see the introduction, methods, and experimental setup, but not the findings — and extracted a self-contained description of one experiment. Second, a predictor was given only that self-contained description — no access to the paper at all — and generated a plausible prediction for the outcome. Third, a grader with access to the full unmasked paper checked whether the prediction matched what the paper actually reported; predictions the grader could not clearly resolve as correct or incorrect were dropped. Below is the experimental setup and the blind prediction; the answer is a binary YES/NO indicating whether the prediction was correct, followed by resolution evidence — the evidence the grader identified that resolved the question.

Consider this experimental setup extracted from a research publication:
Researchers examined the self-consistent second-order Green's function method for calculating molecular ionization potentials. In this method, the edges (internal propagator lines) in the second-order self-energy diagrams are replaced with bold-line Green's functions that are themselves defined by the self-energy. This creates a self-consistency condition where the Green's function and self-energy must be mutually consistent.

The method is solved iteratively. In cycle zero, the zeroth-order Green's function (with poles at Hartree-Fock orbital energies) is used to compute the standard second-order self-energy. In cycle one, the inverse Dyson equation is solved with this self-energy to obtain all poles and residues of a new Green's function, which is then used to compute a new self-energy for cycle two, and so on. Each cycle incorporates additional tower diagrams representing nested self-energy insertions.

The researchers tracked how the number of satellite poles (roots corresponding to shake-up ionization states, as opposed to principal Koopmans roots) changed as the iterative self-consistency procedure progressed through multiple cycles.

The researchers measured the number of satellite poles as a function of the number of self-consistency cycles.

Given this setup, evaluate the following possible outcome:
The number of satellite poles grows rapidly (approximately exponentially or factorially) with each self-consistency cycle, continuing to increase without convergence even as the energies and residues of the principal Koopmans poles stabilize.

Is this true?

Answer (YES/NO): YES